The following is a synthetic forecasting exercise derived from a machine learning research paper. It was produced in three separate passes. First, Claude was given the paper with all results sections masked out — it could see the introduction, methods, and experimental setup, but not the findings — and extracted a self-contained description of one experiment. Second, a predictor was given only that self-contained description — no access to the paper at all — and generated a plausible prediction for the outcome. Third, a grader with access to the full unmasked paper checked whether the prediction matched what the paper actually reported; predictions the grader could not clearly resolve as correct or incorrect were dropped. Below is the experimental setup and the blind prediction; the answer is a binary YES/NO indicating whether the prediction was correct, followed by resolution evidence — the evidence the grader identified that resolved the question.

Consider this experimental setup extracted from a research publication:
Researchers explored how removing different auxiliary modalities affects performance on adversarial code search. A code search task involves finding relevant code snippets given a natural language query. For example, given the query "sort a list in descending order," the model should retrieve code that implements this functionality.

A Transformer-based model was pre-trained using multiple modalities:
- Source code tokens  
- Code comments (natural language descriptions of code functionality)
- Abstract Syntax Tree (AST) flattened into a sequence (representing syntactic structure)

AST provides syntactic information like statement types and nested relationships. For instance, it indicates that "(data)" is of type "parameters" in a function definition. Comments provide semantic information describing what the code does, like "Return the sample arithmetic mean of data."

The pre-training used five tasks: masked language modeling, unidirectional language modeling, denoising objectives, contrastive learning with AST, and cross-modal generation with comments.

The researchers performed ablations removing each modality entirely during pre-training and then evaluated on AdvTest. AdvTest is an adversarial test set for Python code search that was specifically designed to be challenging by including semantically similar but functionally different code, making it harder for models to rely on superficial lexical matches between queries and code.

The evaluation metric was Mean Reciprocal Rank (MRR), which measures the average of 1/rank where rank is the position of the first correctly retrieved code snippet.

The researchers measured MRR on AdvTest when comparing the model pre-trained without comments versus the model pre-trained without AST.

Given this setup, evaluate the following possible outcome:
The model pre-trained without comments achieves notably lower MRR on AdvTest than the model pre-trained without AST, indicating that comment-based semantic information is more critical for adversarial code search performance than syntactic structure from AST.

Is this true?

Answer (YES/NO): NO